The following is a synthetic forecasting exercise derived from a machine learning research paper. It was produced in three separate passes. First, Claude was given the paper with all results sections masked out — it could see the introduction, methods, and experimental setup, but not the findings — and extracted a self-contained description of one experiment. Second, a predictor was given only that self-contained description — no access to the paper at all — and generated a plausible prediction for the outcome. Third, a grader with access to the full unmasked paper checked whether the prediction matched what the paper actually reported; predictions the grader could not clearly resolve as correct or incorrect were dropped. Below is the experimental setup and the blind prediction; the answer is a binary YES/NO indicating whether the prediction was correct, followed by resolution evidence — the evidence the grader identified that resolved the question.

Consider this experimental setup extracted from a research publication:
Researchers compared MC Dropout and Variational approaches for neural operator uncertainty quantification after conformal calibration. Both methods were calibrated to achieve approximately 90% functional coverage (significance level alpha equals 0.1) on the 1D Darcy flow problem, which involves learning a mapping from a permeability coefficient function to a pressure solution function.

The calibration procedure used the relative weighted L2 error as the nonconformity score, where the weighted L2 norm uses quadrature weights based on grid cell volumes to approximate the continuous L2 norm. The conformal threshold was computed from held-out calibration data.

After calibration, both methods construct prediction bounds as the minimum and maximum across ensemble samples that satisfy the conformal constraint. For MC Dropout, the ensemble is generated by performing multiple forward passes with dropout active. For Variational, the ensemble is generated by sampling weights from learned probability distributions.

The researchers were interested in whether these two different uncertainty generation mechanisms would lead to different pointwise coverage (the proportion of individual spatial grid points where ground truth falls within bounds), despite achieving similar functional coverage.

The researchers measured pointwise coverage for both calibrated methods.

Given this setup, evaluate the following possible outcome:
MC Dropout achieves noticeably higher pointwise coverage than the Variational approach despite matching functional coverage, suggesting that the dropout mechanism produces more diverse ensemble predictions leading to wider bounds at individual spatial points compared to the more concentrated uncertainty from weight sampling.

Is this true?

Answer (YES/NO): YES